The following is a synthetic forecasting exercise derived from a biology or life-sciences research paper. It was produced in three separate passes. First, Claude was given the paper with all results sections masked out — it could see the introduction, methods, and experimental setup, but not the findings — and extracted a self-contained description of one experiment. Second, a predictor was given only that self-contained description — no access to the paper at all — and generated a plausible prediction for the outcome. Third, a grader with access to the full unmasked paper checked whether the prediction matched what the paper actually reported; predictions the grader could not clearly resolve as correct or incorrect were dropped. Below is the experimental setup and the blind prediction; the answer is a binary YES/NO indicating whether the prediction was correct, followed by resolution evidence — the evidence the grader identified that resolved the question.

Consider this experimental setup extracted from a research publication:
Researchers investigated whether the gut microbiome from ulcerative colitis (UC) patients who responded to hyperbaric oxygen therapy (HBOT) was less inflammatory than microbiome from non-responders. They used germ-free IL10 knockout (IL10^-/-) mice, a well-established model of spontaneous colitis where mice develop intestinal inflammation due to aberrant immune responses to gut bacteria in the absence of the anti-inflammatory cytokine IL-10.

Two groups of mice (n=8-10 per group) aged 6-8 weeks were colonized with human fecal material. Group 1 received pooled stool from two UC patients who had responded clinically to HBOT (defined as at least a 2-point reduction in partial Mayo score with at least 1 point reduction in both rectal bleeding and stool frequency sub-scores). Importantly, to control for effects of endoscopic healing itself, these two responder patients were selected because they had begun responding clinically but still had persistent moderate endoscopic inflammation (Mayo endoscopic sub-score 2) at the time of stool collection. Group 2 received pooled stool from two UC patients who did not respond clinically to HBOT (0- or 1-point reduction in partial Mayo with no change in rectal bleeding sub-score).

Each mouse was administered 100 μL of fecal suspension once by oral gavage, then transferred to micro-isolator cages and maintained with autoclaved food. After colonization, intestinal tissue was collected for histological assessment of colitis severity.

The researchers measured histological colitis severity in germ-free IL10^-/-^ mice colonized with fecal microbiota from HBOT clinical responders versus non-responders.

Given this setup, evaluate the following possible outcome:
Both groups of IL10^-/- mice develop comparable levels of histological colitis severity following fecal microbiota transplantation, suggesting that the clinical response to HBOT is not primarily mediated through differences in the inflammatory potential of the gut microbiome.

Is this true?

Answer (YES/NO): NO